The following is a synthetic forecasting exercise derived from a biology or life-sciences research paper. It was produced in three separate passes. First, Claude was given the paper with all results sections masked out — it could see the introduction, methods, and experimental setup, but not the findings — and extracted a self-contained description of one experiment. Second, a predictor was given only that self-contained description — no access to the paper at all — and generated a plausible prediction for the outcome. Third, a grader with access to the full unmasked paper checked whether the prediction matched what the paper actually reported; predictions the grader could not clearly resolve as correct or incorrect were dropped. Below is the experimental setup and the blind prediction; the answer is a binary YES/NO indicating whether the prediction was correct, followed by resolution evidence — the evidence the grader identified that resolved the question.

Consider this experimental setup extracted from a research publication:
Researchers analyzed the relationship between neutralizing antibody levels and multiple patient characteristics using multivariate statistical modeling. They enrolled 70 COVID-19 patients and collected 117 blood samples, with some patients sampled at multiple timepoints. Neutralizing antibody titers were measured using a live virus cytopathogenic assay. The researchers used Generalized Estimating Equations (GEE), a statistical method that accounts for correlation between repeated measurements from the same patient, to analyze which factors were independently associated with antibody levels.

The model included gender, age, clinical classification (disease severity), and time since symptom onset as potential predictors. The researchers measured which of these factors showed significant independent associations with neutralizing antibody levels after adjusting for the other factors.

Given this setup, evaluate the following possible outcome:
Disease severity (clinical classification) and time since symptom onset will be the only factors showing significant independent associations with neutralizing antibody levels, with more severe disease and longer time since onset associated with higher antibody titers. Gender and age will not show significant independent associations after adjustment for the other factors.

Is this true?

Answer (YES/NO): NO